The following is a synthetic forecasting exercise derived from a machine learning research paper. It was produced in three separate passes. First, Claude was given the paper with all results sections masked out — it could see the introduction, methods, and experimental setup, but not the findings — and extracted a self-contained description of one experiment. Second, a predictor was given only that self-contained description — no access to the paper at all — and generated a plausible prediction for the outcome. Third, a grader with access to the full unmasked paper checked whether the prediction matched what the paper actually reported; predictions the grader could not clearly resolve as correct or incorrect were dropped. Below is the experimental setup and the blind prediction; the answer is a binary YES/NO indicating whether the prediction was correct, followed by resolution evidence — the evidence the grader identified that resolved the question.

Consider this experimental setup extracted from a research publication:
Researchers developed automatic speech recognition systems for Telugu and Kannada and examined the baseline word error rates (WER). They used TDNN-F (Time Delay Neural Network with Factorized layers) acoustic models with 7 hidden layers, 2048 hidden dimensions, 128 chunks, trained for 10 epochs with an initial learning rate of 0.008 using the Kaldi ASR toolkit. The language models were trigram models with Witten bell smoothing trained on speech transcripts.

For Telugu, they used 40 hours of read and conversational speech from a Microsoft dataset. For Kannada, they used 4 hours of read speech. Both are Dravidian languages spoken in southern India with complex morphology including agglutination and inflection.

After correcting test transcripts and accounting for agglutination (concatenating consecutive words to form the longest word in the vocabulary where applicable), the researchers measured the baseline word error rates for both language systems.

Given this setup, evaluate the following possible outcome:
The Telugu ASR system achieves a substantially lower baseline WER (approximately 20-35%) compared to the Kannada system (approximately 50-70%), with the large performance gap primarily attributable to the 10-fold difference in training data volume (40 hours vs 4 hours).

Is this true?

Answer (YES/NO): YES